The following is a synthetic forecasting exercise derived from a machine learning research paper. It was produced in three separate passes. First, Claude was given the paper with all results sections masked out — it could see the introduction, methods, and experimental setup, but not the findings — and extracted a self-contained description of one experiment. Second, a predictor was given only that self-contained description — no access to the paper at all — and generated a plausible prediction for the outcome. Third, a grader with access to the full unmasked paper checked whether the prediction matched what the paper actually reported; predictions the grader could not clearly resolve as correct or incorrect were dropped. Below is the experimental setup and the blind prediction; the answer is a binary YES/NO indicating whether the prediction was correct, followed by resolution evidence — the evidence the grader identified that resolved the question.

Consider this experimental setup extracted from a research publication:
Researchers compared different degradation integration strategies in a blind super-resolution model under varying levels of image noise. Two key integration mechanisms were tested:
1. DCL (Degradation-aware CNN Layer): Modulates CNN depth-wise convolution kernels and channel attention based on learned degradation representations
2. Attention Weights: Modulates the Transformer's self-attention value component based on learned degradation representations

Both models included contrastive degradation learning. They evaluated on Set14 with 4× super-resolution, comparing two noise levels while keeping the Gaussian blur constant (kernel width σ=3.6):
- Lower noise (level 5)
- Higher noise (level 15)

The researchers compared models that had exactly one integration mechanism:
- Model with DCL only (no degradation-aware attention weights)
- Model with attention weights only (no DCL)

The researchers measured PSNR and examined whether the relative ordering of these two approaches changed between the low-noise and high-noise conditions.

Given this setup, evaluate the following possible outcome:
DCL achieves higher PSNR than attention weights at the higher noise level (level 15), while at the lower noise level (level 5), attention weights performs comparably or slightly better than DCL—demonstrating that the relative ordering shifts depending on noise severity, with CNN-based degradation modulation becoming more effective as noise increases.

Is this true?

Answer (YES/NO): NO